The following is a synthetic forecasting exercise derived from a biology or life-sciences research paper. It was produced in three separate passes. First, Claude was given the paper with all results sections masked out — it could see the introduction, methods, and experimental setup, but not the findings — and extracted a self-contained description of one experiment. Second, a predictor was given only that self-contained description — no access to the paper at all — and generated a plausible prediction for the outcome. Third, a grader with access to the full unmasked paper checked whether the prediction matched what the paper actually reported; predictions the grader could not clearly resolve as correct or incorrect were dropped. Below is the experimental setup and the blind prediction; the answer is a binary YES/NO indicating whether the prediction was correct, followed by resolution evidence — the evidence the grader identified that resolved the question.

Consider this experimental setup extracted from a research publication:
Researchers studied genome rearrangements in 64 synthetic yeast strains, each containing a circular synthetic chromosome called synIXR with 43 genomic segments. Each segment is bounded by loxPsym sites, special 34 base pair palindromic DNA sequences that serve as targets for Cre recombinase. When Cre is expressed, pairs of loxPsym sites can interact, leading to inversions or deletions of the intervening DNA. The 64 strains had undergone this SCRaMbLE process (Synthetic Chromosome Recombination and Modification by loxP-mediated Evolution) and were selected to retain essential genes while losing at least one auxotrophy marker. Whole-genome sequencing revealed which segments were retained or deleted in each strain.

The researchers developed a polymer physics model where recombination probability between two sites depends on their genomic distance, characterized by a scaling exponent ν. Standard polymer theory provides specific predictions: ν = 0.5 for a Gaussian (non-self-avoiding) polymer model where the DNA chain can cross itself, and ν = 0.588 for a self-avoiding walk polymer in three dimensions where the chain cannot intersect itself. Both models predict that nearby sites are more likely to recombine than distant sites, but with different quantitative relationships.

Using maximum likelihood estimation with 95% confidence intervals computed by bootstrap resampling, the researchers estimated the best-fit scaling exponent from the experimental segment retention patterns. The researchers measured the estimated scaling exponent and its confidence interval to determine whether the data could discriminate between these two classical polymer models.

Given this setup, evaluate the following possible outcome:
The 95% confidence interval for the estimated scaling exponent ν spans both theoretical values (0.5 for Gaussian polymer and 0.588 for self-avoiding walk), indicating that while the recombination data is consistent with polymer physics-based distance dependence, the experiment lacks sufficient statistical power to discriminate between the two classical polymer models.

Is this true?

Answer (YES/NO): YES